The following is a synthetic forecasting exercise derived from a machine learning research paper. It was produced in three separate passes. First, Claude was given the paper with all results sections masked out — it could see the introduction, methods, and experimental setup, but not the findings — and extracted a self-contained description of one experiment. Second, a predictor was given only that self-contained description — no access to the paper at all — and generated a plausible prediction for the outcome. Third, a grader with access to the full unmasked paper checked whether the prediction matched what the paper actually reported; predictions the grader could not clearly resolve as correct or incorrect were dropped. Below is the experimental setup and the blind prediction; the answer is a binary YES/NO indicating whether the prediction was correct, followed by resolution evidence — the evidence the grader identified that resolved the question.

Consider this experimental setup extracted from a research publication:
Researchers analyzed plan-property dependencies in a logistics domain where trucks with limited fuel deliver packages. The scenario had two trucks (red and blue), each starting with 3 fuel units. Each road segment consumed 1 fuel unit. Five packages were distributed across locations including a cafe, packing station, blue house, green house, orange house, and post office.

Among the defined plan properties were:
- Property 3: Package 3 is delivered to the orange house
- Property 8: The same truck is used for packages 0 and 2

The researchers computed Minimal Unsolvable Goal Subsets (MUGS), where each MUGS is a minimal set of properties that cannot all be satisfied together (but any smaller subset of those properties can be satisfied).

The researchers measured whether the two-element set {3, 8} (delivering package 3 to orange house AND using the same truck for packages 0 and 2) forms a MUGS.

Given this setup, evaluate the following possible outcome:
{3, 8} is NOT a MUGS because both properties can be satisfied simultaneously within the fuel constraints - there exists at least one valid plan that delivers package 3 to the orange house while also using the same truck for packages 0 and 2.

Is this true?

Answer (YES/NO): NO